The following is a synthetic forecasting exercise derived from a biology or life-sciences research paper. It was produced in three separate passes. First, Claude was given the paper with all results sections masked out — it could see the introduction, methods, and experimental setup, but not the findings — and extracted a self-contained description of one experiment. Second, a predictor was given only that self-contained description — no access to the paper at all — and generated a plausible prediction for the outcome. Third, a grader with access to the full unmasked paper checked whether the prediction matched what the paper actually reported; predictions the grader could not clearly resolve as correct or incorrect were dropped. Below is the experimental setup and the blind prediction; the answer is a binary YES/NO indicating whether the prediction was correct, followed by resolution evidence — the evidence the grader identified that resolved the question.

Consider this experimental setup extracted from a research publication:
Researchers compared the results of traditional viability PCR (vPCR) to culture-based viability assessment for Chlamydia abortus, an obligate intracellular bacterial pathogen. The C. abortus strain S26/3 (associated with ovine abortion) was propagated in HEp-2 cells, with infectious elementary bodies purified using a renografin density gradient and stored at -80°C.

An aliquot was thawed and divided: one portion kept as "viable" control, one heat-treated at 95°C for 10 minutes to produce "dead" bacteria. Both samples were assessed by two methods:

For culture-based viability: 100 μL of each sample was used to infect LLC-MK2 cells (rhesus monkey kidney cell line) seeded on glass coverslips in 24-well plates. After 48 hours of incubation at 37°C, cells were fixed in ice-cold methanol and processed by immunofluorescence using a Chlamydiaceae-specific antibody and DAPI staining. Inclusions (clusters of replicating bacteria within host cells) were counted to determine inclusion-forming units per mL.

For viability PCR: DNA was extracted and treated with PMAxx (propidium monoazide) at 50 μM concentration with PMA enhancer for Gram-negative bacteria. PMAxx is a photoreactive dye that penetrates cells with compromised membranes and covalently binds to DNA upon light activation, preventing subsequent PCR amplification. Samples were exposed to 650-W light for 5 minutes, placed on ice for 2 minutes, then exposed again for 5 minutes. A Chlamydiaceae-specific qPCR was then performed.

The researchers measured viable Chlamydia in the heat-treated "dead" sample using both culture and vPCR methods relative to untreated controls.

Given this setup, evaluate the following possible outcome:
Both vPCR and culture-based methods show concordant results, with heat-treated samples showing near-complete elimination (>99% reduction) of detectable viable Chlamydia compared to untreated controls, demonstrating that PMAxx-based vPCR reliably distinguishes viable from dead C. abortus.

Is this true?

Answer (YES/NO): YES